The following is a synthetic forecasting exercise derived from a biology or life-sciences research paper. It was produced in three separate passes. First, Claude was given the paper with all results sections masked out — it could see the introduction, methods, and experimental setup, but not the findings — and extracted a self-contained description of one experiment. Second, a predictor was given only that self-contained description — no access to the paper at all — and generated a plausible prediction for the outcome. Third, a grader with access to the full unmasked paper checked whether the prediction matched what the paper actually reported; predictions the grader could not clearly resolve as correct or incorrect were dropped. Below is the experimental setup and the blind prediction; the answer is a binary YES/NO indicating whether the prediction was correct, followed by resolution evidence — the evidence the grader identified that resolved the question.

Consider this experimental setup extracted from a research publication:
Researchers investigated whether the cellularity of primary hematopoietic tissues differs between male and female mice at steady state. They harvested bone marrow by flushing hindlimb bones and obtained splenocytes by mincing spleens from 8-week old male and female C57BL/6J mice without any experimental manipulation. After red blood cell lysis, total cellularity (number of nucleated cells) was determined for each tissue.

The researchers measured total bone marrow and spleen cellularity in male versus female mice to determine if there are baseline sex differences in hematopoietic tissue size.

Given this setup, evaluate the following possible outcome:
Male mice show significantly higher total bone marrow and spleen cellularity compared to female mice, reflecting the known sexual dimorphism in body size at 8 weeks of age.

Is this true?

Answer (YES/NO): NO